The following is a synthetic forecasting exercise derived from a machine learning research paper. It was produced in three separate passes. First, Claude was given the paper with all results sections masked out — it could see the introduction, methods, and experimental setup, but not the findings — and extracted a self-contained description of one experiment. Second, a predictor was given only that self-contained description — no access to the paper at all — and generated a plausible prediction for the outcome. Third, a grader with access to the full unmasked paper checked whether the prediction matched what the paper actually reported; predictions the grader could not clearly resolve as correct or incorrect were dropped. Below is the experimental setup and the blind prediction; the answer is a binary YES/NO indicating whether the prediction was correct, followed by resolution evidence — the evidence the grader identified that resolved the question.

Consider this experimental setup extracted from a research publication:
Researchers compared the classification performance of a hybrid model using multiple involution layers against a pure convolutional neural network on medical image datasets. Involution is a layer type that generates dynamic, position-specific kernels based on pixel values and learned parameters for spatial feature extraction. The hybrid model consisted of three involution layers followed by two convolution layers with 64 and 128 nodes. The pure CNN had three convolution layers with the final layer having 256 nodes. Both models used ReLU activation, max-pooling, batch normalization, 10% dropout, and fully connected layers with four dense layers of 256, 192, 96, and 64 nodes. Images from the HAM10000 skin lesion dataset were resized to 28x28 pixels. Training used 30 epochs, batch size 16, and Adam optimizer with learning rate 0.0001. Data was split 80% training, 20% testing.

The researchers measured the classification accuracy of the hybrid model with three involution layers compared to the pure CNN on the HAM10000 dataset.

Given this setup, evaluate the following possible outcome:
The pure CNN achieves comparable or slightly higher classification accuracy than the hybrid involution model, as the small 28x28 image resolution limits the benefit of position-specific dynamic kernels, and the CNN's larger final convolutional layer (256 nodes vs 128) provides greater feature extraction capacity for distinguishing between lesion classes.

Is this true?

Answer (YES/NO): YES